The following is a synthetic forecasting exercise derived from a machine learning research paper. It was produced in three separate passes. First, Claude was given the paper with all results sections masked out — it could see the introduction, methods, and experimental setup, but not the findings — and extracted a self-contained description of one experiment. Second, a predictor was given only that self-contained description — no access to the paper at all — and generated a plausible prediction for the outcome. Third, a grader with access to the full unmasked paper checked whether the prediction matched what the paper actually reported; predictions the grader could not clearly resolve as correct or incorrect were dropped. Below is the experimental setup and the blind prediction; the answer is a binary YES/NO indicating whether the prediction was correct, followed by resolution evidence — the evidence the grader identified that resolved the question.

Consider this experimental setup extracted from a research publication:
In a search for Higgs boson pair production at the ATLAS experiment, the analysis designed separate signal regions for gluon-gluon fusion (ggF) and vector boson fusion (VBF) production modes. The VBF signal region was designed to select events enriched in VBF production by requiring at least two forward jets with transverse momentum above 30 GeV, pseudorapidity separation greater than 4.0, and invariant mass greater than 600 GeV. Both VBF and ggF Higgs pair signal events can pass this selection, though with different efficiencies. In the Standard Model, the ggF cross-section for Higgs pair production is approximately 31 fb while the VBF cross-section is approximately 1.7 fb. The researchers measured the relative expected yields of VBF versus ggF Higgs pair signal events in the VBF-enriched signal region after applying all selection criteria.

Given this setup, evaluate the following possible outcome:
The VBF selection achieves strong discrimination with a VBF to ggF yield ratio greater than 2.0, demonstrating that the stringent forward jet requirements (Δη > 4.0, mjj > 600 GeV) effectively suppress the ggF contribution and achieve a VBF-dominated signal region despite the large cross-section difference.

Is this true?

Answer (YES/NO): NO